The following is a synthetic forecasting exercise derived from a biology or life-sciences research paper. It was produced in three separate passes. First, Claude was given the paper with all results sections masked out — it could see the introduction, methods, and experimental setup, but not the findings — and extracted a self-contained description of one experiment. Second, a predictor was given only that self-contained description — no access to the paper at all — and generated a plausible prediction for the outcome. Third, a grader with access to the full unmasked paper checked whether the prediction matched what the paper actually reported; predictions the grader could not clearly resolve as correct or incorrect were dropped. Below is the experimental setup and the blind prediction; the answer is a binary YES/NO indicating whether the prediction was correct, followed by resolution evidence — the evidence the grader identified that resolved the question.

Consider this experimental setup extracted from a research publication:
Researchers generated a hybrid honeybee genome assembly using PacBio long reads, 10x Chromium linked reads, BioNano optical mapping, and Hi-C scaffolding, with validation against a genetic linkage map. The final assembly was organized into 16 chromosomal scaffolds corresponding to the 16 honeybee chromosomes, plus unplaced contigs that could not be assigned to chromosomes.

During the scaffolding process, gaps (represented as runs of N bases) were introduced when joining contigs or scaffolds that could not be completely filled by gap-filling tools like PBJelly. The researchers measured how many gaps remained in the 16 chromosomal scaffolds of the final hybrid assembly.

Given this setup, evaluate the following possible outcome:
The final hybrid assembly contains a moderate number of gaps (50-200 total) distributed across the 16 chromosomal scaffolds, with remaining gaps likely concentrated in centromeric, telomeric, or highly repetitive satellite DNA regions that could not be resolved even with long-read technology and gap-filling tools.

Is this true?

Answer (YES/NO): YES